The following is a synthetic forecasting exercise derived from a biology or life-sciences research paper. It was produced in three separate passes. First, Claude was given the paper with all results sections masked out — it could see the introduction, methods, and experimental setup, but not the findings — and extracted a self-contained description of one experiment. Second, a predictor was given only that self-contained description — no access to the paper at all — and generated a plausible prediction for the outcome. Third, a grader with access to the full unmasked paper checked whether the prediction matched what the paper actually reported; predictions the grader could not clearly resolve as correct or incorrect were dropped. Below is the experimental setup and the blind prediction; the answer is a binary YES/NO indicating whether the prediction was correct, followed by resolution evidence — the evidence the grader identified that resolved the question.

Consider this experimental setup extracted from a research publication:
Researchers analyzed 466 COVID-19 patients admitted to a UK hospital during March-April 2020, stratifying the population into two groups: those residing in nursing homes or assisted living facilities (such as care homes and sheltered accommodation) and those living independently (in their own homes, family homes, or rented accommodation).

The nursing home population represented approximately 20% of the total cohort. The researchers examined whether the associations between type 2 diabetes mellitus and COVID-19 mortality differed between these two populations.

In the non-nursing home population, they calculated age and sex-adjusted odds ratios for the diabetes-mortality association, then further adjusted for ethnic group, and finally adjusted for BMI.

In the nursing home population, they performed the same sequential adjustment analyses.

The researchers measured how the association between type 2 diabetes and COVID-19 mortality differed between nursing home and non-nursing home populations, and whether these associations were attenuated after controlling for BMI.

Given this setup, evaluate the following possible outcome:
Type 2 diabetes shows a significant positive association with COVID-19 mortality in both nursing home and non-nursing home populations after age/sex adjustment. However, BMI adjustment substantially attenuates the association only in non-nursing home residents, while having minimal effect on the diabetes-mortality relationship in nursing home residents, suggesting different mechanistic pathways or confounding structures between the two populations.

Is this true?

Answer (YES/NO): NO